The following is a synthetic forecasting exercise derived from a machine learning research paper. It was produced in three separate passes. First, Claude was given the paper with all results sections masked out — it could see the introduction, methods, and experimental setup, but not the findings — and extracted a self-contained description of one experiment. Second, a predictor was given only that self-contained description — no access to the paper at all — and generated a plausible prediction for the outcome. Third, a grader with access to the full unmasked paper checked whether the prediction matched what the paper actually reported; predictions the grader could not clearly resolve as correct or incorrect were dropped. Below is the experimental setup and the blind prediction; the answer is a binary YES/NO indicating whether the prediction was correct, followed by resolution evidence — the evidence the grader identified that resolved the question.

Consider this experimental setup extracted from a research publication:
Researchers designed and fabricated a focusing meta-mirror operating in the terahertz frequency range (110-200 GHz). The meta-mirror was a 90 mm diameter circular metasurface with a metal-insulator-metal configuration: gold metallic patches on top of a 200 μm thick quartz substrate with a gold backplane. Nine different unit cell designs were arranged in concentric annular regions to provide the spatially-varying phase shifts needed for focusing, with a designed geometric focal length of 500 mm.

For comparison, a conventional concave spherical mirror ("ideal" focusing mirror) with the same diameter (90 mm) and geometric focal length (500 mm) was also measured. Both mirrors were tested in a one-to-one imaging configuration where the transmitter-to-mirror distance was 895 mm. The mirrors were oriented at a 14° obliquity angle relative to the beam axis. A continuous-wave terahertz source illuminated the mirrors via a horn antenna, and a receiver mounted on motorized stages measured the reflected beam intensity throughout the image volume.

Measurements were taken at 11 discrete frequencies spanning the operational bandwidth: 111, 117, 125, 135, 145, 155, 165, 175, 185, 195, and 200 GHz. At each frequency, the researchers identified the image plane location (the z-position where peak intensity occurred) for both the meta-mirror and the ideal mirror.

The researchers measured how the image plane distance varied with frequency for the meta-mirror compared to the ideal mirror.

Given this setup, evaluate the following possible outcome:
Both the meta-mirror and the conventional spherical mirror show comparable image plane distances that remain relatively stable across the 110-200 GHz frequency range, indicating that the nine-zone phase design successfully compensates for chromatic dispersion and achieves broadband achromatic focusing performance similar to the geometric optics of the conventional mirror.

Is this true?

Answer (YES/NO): NO